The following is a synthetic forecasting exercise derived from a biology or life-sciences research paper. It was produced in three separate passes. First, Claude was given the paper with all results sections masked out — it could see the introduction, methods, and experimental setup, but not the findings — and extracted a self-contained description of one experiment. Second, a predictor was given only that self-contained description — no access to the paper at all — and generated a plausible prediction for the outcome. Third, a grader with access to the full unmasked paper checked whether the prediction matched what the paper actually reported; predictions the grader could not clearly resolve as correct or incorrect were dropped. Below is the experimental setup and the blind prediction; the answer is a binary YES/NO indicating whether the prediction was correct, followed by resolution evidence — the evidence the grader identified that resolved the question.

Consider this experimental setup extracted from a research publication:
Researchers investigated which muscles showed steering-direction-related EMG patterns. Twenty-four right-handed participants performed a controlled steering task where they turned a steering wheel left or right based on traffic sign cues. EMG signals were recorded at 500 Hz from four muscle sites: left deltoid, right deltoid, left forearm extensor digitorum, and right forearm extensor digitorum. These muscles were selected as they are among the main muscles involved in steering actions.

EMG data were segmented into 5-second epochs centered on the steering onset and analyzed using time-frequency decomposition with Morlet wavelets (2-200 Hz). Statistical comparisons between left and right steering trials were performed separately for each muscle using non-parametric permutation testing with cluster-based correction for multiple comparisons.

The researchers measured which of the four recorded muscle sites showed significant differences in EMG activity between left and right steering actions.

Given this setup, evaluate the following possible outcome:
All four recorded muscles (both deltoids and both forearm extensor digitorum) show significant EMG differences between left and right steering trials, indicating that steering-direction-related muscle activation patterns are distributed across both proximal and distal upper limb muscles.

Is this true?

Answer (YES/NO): NO